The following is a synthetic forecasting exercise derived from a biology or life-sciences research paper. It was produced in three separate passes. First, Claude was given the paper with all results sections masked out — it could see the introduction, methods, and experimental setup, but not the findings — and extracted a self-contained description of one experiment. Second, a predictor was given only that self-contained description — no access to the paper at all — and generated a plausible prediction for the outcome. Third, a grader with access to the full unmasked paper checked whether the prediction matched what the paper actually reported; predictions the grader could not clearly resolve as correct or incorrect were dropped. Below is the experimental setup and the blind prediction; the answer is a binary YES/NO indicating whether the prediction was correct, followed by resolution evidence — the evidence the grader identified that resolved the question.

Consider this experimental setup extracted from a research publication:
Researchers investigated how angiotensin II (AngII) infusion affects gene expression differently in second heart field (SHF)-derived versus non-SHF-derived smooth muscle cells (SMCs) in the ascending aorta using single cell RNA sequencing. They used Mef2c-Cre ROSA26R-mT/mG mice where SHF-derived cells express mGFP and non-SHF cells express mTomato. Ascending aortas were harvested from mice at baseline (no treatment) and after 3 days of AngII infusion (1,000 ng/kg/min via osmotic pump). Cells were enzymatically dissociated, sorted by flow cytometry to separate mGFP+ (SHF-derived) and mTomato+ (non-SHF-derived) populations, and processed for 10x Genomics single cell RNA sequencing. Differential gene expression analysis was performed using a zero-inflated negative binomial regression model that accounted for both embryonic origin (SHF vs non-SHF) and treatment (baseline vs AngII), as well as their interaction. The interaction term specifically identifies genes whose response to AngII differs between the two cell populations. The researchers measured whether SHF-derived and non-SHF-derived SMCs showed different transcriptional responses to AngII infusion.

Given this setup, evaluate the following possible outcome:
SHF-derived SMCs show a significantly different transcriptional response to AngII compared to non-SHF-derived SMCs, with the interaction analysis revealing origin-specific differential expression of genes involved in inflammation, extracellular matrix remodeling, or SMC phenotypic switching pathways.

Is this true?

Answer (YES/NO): NO